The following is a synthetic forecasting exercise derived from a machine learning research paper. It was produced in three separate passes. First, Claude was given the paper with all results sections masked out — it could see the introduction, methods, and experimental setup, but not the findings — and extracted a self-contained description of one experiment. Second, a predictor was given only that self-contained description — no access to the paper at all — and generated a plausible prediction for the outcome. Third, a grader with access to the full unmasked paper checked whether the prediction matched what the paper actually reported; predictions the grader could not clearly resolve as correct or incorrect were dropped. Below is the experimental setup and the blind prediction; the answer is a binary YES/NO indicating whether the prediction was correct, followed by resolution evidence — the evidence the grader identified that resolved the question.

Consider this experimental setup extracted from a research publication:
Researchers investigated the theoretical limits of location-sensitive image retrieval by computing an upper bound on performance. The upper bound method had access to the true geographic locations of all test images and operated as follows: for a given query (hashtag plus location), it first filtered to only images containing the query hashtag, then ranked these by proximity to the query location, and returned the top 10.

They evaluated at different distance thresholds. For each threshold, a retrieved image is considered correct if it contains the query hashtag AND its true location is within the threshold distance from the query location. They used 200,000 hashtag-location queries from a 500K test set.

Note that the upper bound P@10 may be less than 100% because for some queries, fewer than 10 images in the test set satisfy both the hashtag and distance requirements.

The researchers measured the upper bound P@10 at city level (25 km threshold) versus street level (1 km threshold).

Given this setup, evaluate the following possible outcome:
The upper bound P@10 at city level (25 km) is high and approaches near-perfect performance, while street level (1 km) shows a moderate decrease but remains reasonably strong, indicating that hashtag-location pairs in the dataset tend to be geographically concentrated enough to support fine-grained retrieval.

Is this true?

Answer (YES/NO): NO